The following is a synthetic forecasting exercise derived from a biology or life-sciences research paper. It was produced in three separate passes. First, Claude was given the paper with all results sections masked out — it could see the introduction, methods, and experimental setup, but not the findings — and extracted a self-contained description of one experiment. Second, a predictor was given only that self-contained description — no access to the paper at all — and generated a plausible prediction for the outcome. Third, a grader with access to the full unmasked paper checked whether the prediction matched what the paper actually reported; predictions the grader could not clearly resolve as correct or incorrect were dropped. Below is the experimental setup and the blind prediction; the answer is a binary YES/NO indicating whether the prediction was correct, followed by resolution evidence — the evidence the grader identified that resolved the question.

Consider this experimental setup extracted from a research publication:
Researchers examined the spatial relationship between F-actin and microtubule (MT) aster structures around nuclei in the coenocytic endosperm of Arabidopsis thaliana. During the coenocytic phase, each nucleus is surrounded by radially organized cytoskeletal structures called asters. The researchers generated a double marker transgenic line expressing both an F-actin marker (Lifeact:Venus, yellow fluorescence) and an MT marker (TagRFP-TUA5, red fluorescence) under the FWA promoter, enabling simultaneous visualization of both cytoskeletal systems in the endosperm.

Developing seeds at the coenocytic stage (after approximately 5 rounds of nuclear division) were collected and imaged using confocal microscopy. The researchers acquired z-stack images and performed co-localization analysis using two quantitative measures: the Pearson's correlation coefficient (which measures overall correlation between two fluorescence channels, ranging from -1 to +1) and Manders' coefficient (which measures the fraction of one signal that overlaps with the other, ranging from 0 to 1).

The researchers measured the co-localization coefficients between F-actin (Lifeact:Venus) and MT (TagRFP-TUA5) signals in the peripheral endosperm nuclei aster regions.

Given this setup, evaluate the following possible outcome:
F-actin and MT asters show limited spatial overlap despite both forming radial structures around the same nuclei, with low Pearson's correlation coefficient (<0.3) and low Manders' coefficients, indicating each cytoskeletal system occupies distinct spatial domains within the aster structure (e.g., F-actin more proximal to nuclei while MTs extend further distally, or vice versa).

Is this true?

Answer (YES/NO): NO